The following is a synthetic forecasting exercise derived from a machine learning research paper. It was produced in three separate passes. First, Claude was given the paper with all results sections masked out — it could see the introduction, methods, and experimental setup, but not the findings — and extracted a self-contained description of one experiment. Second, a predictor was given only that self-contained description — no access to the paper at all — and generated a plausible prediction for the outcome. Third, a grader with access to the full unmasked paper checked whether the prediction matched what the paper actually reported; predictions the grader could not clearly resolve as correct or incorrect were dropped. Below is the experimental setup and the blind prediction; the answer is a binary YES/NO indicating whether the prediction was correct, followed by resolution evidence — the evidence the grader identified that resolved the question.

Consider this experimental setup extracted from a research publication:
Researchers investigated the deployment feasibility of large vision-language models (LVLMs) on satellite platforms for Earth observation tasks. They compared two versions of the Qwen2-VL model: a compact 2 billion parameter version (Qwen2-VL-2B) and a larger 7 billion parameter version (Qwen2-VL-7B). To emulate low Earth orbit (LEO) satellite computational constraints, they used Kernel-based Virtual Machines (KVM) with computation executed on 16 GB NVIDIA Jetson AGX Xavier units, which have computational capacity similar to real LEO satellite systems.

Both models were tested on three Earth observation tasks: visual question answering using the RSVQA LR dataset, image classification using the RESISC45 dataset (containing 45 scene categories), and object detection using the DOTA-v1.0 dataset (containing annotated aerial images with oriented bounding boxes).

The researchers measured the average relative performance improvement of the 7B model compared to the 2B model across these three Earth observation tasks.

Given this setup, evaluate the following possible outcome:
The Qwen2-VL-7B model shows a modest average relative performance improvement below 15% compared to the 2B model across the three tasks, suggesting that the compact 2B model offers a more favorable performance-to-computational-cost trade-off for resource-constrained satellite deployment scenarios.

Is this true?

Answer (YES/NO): NO